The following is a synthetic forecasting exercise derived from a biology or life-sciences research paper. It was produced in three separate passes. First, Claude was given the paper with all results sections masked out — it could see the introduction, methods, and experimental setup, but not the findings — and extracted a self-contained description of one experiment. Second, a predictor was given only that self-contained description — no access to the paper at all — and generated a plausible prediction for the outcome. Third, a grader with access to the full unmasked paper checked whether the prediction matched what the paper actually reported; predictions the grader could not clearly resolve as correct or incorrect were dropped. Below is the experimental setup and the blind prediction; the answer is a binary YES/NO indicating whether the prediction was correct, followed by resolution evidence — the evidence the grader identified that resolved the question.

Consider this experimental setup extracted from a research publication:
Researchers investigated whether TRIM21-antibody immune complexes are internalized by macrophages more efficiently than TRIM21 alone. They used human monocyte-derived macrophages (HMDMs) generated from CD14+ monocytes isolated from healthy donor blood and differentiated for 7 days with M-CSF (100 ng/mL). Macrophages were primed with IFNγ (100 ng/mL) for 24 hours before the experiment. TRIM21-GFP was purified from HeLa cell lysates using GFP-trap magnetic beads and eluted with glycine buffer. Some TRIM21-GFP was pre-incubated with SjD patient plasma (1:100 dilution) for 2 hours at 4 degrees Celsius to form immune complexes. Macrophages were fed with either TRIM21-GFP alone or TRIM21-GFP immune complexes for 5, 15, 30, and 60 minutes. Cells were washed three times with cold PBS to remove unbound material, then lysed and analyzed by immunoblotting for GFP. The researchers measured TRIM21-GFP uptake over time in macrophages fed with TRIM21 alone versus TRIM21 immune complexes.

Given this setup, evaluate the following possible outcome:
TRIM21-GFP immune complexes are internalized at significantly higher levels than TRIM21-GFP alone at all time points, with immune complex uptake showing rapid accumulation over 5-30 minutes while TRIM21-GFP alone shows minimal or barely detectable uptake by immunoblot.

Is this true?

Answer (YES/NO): NO